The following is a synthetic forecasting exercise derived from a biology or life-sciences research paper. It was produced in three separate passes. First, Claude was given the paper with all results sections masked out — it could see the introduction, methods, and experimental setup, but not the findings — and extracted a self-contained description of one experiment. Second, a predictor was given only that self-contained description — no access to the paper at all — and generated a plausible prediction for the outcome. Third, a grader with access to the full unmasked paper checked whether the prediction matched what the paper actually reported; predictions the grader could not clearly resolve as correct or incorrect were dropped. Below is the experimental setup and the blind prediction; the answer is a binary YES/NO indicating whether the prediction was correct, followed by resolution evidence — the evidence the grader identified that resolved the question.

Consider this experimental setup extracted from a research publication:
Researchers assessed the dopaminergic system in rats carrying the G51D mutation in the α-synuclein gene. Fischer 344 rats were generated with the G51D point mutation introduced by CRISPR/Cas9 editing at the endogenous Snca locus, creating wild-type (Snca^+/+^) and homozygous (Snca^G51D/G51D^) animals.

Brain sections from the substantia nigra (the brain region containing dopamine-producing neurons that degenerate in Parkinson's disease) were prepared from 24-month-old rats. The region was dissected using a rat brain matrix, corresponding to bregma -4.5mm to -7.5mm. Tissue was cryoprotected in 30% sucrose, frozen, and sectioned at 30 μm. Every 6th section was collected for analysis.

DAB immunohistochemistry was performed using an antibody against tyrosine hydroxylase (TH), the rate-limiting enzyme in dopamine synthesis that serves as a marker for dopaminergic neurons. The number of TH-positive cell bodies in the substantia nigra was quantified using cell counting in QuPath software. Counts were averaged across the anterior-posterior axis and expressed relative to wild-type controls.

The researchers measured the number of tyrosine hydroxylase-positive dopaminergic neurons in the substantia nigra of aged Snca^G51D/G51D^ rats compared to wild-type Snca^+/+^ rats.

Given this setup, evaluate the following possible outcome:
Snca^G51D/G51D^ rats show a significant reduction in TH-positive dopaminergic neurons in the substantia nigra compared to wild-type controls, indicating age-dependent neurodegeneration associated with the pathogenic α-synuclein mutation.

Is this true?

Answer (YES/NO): NO